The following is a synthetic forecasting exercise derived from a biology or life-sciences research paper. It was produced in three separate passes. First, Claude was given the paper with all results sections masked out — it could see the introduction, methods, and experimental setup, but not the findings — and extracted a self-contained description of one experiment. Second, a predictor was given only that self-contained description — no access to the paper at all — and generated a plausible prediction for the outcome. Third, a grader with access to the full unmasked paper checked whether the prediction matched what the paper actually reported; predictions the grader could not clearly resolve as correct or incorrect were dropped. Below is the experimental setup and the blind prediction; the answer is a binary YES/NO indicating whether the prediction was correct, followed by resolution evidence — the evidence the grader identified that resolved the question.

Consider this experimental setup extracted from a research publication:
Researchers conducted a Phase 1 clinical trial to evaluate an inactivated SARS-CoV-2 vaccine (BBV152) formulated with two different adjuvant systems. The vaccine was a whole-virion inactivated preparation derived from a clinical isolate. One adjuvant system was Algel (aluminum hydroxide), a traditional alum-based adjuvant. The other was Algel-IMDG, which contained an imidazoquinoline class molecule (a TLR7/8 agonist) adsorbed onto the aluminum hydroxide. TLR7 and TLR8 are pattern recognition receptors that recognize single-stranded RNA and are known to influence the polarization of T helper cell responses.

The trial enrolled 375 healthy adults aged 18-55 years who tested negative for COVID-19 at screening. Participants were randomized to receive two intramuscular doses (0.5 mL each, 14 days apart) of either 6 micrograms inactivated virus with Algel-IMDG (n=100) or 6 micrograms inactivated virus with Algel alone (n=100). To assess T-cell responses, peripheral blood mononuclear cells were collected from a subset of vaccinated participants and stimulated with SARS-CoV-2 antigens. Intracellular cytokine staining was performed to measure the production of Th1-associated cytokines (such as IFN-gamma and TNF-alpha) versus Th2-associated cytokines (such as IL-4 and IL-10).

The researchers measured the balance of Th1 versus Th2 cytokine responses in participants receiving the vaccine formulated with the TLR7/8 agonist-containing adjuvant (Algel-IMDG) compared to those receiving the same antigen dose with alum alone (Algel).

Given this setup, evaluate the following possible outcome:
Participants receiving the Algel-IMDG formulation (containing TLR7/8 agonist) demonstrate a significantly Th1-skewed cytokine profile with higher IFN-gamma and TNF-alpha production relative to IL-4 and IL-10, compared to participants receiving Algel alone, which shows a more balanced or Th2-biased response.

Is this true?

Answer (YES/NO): NO